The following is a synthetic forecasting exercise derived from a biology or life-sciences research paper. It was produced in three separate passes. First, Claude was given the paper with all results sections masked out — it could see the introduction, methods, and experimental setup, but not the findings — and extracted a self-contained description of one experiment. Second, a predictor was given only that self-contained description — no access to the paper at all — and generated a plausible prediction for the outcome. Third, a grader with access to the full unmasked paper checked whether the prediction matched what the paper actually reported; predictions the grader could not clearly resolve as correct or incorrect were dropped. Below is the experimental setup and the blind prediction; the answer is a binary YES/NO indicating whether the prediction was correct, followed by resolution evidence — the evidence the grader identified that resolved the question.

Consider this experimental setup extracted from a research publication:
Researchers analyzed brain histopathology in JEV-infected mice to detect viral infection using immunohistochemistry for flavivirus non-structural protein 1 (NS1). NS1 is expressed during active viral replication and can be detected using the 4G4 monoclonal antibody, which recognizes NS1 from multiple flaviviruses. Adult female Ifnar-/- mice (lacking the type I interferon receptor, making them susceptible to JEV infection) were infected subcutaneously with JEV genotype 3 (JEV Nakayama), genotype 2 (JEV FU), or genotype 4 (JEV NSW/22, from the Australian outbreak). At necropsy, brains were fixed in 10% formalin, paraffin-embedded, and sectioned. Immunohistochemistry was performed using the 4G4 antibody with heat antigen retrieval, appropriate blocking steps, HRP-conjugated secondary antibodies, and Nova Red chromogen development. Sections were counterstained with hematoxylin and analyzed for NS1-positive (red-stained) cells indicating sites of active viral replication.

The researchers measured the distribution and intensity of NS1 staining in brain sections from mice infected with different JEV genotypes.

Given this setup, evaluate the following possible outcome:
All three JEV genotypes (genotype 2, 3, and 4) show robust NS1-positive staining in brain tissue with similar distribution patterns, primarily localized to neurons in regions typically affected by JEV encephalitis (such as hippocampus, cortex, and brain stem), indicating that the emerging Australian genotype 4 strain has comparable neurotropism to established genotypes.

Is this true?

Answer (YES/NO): NO